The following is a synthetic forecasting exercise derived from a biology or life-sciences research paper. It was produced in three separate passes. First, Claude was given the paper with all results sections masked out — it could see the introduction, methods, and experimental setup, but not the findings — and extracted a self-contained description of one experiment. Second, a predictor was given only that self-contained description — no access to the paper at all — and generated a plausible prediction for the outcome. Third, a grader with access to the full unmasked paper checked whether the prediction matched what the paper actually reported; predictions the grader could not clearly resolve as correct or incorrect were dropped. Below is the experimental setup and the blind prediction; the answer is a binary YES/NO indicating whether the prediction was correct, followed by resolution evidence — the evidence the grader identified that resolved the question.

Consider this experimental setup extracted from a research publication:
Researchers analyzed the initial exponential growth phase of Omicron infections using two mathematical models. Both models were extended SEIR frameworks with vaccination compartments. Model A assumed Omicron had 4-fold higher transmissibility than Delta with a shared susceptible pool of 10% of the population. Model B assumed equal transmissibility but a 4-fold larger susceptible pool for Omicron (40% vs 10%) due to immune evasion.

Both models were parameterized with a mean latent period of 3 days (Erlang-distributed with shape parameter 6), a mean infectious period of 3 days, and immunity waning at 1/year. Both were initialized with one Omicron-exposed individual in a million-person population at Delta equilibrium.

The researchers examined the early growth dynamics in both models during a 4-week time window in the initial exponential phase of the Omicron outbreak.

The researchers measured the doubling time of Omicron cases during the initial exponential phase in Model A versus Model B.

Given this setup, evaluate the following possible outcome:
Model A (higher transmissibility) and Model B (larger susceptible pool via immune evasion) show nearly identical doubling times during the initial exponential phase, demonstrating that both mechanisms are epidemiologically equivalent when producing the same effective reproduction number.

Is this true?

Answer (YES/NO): YES